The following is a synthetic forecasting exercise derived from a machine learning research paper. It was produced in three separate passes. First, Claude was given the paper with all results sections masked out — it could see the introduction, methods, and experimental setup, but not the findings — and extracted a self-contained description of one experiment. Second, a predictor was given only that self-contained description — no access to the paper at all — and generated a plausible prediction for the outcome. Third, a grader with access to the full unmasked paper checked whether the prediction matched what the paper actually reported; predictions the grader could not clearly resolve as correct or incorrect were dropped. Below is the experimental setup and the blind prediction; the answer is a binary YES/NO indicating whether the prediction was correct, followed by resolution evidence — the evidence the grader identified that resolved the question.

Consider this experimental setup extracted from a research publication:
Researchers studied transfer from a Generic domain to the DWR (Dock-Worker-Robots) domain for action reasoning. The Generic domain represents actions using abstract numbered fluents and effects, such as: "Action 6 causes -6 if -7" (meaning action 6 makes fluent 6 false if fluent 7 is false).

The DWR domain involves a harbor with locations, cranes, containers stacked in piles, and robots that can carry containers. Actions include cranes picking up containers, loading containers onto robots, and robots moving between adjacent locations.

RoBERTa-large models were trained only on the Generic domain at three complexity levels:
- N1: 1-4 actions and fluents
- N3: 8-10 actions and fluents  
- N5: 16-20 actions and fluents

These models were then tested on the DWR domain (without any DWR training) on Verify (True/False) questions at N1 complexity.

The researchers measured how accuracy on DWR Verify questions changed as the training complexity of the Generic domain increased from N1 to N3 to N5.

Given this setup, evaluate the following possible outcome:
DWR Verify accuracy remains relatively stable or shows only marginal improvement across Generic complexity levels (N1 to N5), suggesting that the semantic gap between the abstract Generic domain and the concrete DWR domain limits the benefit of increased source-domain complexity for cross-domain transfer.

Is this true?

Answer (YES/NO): NO